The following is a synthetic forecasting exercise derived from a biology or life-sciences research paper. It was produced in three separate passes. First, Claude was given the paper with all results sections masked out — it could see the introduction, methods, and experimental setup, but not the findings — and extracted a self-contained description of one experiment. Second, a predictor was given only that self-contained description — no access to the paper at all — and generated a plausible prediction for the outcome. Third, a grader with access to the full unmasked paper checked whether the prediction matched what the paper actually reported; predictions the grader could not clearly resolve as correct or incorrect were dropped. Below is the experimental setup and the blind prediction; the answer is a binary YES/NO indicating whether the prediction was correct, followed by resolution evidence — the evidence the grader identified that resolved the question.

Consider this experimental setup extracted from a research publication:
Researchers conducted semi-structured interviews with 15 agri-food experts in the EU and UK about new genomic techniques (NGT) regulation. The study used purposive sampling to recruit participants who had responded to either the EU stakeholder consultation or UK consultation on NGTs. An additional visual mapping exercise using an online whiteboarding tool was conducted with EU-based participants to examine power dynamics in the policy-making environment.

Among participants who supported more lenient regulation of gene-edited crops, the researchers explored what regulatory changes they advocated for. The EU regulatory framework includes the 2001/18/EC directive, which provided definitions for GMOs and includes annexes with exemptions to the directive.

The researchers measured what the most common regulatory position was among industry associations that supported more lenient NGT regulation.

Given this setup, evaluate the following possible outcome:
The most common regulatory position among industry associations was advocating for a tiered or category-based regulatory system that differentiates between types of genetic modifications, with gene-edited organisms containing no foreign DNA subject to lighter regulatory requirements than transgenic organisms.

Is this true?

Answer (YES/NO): NO